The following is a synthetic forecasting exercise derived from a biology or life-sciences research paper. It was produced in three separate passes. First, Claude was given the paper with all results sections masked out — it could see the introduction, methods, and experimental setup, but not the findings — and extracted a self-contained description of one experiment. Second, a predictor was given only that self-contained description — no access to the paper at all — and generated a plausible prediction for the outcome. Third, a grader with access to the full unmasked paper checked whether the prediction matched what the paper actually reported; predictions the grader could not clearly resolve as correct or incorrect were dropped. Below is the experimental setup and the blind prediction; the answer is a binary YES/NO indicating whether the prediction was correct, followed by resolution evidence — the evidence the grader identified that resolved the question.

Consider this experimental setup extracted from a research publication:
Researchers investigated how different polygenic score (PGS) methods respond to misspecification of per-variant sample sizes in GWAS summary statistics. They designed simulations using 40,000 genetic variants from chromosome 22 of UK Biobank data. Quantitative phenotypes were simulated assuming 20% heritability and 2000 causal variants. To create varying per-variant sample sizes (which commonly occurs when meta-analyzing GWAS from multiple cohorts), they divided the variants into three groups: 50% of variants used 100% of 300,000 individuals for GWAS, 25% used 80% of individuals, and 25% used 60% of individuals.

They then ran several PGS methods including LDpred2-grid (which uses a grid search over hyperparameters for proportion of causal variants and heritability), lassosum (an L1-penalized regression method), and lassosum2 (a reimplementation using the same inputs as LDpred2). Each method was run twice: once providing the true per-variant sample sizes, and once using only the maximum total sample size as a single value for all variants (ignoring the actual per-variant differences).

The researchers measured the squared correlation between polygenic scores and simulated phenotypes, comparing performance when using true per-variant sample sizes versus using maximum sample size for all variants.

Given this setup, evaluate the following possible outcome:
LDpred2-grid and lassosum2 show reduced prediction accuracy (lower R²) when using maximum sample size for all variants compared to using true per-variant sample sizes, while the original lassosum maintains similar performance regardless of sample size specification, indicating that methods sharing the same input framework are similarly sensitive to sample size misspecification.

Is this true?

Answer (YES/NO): NO